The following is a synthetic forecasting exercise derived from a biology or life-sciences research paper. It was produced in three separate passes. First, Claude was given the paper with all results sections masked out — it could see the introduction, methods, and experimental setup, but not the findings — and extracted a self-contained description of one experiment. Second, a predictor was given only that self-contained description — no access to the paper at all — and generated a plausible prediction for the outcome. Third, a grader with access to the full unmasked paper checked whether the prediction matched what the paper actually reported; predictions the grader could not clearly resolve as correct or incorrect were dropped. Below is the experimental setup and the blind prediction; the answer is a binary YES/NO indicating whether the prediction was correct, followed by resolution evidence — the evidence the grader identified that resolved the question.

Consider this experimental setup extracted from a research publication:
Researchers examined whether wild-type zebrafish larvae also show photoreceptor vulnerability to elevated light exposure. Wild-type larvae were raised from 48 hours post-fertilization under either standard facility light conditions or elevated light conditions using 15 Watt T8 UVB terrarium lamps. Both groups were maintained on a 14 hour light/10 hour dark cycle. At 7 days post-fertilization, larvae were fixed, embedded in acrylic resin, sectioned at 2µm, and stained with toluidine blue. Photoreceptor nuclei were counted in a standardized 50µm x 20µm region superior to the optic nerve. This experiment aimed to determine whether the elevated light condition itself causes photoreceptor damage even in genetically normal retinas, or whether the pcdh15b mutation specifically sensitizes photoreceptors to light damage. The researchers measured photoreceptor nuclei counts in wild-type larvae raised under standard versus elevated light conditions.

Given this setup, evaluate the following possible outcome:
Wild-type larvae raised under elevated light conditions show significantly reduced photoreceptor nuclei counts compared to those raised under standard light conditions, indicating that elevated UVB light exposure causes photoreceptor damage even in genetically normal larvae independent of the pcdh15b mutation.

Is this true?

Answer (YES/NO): NO